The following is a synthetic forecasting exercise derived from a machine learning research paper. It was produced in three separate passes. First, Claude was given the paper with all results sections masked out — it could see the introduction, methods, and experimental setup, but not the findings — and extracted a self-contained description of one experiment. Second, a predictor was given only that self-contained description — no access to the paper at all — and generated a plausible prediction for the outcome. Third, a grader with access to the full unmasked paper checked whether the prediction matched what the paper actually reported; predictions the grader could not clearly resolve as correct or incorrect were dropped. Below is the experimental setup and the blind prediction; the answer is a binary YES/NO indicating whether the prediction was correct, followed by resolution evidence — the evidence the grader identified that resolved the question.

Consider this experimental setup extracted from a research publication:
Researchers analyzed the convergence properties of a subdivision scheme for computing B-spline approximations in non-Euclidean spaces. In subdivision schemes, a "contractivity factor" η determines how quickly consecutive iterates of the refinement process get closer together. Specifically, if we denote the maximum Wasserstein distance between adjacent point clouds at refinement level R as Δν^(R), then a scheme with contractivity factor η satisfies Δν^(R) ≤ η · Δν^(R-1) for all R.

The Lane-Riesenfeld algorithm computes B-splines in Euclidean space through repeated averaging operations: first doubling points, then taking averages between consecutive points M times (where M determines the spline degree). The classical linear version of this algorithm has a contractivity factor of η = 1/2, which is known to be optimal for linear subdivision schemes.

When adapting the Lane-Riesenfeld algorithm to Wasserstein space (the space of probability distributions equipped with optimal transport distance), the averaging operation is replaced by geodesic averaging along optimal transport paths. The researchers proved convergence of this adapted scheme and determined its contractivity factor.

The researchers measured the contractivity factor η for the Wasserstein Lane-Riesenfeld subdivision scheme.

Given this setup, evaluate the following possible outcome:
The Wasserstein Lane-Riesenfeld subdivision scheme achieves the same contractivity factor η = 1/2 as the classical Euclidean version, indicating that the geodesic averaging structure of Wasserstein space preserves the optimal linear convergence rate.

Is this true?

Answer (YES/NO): YES